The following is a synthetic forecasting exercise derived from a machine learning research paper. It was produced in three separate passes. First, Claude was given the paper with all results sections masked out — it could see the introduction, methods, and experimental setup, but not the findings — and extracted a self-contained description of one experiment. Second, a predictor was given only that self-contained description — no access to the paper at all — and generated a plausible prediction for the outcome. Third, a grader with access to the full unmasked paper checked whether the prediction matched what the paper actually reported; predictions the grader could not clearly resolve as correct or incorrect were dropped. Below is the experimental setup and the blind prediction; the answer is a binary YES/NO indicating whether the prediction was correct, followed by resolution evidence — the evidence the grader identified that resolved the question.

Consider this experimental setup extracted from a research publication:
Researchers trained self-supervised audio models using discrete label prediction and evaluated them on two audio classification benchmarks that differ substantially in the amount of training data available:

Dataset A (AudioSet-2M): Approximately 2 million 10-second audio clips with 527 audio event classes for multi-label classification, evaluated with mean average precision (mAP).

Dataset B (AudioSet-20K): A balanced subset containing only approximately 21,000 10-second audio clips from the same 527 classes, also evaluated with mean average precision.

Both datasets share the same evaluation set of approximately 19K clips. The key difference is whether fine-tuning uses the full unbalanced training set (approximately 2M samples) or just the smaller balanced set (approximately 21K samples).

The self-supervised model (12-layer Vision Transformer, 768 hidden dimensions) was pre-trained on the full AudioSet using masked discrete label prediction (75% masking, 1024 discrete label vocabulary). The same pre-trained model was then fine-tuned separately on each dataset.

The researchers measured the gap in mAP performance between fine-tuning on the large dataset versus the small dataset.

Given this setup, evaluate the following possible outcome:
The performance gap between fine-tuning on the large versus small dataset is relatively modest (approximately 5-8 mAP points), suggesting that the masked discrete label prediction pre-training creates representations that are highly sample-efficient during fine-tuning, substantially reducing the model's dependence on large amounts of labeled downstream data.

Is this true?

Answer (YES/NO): NO